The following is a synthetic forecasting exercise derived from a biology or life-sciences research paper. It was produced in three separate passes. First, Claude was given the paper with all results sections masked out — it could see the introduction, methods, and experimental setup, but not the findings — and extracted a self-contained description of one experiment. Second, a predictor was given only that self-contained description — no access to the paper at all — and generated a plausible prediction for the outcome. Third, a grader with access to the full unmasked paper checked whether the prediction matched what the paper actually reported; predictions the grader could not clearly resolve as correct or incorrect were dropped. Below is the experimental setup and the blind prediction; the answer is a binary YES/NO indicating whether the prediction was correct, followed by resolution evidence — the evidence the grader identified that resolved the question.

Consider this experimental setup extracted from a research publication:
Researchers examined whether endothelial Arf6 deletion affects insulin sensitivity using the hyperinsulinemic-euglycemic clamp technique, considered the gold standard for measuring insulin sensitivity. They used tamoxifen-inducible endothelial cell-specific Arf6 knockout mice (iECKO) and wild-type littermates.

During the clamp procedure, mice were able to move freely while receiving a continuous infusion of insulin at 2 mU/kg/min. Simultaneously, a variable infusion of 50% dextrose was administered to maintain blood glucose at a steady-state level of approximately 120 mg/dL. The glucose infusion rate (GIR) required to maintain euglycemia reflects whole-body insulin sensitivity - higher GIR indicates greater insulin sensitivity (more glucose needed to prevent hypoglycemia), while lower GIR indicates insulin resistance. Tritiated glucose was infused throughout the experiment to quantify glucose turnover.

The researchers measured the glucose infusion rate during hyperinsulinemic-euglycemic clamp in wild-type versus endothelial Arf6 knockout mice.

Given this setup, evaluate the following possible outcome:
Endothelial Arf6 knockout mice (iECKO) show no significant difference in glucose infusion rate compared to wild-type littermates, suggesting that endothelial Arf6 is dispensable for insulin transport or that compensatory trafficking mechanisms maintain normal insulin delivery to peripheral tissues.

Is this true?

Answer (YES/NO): NO